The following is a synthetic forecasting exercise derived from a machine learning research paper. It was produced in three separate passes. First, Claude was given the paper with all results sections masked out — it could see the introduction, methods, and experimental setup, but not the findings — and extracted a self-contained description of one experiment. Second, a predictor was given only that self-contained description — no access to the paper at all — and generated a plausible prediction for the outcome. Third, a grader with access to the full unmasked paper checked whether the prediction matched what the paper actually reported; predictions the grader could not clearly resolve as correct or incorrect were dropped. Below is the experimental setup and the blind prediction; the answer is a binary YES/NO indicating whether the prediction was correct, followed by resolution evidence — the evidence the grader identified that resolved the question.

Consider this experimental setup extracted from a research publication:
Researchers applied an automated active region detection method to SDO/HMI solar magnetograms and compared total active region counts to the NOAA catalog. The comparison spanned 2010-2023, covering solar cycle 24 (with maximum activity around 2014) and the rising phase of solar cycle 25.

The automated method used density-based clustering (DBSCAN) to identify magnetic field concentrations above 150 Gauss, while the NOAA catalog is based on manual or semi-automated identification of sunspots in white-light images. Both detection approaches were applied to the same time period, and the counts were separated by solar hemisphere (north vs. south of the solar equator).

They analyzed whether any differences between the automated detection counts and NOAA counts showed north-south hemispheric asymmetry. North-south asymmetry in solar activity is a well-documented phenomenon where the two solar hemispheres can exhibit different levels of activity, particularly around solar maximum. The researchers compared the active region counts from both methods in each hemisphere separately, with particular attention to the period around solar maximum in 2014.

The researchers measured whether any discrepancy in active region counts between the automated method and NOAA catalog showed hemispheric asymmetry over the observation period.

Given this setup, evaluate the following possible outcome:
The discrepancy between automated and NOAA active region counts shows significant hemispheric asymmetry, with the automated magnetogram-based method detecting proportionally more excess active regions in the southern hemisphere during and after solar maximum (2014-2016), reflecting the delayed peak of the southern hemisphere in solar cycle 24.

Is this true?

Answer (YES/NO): YES